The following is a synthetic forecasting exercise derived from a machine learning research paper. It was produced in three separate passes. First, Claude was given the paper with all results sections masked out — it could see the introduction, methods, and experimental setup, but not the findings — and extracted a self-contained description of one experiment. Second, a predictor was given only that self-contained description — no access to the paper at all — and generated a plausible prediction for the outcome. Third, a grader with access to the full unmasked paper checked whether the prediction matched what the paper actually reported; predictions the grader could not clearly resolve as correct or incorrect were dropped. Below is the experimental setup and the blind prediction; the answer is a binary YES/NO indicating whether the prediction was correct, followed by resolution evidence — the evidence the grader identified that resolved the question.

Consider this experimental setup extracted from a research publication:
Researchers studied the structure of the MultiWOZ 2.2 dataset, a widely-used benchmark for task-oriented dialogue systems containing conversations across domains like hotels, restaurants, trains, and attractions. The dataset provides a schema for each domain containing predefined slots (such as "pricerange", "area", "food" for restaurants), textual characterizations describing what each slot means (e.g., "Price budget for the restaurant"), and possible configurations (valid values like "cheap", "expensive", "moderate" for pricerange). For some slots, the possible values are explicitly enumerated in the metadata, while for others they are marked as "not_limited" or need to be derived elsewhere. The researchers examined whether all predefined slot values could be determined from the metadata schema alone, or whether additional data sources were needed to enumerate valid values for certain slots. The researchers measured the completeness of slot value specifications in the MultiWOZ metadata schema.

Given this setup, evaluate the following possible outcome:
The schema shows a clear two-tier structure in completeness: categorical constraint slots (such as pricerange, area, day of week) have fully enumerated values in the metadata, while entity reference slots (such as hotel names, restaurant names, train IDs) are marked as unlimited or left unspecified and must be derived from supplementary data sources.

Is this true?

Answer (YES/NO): NO